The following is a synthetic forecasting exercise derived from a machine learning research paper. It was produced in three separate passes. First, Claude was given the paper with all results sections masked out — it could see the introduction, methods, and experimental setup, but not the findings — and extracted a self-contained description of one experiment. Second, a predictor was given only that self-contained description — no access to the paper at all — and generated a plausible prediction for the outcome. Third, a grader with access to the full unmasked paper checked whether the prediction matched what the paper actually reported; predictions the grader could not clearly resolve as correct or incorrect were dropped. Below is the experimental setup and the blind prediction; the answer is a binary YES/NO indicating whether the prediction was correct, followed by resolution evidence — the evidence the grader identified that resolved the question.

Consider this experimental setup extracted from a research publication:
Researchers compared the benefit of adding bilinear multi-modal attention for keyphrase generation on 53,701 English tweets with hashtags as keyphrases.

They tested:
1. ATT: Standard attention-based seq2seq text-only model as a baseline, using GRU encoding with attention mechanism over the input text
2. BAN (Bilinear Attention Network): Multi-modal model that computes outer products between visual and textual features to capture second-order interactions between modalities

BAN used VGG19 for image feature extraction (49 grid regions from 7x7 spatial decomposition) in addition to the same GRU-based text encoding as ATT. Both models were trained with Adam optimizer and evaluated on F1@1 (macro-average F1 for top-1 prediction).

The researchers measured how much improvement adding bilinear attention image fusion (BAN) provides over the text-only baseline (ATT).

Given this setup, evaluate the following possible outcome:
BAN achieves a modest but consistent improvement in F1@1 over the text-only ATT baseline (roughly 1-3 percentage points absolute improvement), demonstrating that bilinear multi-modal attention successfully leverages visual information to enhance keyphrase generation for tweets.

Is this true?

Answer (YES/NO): NO